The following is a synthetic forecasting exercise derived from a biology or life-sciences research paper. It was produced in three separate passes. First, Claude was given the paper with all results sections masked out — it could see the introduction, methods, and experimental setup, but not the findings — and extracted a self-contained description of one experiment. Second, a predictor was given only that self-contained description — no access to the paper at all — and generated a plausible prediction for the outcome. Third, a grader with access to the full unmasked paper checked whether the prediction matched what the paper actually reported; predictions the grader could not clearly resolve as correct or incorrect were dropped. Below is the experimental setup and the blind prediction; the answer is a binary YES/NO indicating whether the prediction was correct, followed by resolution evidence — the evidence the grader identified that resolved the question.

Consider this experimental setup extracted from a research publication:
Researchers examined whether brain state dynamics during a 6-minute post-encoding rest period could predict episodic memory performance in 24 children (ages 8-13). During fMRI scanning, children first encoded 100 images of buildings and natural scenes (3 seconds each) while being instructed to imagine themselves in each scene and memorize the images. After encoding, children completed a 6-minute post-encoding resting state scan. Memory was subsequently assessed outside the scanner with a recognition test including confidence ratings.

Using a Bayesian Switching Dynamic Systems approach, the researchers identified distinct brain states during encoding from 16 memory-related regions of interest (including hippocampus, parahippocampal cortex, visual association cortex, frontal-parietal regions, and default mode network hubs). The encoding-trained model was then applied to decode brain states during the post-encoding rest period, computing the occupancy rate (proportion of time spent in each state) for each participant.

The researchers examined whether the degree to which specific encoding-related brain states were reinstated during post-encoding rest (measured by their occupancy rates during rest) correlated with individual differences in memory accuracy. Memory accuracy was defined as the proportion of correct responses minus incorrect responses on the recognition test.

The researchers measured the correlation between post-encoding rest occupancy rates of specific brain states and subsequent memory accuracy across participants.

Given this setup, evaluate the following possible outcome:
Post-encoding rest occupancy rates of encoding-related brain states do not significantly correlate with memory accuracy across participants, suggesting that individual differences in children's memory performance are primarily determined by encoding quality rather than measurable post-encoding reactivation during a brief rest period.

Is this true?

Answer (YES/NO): NO